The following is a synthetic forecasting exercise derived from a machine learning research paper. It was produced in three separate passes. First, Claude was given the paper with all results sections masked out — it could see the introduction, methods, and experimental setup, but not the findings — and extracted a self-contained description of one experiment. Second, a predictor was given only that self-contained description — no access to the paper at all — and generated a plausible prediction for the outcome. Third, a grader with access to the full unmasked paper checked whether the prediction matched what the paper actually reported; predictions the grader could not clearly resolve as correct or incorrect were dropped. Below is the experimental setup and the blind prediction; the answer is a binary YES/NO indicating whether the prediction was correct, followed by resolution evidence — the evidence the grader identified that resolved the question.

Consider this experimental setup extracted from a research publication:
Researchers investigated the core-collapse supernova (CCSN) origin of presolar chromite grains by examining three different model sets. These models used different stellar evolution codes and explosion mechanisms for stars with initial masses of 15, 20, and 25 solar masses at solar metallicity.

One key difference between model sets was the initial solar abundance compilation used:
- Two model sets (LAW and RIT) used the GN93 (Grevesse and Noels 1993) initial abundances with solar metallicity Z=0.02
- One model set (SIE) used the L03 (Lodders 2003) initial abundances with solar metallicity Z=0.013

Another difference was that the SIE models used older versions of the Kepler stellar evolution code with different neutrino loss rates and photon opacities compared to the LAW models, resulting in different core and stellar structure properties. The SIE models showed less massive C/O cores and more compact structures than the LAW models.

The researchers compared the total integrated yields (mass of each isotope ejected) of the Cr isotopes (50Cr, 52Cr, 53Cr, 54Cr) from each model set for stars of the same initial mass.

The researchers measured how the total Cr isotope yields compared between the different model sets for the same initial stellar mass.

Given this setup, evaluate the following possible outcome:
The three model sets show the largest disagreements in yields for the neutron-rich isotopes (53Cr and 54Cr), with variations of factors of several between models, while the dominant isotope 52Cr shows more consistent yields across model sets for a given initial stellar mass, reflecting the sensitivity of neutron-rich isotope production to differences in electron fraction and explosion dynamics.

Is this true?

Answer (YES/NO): NO